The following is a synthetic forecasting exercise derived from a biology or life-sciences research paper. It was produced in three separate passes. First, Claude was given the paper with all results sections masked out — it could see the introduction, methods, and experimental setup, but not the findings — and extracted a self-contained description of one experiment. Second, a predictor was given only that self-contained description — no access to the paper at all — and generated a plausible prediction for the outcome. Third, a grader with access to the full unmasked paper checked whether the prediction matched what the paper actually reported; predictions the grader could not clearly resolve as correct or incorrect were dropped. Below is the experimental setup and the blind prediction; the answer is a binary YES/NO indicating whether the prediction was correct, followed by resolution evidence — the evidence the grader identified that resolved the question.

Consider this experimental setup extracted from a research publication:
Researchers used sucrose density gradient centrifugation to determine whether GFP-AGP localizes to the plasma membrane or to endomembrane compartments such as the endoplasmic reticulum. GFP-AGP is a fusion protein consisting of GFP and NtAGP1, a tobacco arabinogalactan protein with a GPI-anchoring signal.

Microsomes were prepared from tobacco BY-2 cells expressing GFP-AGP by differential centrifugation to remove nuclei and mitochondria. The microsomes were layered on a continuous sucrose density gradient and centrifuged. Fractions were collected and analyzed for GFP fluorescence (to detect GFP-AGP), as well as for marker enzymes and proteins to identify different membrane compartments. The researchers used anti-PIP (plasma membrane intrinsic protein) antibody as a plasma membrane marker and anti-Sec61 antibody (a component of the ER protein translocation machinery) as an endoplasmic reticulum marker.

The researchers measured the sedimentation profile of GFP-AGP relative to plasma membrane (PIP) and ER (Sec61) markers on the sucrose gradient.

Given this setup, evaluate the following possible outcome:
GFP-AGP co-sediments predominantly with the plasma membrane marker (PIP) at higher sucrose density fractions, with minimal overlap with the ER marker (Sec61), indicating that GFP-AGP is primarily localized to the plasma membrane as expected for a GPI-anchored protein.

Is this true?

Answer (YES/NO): YES